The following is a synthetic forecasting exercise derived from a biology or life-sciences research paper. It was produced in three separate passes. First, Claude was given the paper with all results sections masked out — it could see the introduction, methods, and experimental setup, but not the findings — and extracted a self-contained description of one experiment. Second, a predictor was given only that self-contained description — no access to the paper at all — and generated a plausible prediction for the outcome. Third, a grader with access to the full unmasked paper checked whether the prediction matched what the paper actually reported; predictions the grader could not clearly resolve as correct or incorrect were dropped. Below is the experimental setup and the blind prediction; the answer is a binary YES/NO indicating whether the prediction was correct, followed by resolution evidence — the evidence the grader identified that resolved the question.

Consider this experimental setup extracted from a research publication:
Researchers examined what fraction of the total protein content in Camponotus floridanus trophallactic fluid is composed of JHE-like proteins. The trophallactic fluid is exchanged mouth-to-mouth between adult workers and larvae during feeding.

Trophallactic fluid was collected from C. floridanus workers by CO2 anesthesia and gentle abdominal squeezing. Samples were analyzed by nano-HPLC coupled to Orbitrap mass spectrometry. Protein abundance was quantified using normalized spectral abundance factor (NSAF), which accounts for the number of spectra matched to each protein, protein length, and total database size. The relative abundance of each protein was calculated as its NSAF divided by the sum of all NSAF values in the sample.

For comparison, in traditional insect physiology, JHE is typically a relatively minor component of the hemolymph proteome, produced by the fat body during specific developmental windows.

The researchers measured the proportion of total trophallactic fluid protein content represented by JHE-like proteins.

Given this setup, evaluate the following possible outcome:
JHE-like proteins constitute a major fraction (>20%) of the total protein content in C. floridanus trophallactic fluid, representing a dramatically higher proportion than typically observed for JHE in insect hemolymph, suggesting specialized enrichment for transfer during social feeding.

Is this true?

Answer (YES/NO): NO